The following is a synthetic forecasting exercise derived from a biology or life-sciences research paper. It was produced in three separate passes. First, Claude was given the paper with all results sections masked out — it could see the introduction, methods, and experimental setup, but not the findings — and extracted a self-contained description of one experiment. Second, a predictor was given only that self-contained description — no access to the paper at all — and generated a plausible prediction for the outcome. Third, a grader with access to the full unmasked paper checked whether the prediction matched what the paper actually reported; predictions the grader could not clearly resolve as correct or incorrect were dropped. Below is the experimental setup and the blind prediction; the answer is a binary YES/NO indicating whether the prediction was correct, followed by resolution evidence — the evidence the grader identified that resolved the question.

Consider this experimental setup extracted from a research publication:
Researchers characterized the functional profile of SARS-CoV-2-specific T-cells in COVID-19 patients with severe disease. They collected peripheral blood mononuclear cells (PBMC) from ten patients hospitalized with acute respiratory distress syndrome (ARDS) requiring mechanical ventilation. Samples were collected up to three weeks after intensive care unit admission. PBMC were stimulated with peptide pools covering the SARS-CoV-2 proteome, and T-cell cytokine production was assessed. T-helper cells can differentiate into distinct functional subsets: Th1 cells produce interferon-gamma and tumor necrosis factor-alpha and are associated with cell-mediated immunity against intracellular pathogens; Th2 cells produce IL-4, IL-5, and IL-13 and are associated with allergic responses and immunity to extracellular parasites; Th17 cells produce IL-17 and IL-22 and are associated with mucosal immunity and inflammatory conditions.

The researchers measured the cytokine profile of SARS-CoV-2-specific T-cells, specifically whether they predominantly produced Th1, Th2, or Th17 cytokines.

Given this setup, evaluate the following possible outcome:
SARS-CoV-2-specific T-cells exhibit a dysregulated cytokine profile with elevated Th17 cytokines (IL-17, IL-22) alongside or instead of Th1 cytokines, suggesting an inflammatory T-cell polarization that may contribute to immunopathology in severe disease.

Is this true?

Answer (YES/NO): NO